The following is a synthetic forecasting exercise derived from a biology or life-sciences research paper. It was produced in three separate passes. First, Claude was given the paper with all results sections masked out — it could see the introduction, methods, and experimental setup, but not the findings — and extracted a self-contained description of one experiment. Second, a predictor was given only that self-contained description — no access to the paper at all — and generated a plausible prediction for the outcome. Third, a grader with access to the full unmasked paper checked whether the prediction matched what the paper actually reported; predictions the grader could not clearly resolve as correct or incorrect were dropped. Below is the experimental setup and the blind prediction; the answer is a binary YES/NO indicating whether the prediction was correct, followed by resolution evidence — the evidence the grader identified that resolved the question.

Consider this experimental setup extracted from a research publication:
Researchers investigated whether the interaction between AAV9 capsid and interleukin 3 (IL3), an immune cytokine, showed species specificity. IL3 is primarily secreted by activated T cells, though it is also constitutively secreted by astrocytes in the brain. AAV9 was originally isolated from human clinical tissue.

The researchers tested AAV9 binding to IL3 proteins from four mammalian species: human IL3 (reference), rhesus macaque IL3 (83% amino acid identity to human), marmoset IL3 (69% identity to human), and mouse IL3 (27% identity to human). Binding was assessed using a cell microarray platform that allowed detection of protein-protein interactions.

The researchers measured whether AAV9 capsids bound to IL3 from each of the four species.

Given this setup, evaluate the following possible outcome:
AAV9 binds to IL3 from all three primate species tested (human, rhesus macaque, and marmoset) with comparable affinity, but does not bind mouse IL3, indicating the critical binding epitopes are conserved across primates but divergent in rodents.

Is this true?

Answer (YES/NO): NO